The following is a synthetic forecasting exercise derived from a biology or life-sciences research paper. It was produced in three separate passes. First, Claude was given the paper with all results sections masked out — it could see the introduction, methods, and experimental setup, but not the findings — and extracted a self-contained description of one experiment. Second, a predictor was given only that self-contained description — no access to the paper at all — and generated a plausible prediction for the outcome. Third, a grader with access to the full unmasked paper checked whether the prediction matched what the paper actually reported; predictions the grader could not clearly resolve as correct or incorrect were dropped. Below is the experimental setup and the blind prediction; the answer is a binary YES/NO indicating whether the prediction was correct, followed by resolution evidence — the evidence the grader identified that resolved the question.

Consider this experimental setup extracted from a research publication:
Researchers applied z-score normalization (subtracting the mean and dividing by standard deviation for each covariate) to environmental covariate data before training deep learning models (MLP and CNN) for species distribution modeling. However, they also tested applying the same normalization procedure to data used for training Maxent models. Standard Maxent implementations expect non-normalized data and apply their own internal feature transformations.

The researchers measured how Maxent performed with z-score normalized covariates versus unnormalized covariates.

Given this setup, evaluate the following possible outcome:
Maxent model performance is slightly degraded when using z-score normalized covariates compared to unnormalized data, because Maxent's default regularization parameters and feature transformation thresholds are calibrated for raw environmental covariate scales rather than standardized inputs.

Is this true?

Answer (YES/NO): NO